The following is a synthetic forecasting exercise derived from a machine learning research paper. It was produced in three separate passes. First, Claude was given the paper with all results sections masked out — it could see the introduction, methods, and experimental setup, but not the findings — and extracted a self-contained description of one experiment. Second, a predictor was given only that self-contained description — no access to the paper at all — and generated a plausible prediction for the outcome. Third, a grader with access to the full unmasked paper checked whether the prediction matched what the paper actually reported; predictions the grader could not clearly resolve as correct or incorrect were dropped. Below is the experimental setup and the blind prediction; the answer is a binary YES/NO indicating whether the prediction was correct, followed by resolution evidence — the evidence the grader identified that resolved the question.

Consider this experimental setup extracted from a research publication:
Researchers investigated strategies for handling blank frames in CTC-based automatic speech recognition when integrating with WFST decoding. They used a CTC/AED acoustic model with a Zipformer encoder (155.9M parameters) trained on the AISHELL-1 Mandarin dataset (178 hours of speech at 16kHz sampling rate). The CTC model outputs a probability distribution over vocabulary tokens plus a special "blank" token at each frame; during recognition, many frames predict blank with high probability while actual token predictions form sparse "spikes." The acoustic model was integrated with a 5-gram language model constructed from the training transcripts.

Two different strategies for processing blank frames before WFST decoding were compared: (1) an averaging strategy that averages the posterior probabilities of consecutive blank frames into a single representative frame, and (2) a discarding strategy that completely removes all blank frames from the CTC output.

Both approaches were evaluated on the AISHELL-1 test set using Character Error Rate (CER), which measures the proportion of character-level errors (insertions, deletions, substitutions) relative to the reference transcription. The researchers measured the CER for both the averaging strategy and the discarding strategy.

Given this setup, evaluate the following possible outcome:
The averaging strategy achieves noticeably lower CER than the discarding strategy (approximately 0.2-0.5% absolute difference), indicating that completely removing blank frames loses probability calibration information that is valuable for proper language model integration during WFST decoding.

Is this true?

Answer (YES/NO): NO